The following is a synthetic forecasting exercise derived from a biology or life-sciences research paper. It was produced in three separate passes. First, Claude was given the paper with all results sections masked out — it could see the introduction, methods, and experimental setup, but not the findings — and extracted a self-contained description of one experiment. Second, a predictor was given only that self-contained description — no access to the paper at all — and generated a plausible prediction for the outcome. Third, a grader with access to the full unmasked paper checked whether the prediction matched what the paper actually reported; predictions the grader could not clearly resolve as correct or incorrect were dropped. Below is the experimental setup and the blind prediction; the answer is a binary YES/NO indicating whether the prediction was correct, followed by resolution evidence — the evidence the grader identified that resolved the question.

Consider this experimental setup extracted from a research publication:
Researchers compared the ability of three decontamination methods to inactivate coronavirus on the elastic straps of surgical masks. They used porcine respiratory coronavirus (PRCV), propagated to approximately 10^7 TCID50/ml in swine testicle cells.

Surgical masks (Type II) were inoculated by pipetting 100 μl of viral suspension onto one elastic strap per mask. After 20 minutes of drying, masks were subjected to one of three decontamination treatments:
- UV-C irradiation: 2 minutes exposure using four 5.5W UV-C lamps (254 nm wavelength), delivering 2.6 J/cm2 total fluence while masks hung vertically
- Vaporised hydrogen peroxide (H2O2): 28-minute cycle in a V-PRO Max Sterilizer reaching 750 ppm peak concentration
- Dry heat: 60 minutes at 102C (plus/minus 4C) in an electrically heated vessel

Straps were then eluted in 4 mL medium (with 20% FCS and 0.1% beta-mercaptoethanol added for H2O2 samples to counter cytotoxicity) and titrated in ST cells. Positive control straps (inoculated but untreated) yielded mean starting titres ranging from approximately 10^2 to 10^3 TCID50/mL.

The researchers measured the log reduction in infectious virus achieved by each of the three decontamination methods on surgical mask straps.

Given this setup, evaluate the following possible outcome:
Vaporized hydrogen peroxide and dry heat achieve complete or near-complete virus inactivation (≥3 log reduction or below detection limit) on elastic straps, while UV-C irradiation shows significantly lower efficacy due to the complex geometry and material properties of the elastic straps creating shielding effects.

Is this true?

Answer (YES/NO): NO